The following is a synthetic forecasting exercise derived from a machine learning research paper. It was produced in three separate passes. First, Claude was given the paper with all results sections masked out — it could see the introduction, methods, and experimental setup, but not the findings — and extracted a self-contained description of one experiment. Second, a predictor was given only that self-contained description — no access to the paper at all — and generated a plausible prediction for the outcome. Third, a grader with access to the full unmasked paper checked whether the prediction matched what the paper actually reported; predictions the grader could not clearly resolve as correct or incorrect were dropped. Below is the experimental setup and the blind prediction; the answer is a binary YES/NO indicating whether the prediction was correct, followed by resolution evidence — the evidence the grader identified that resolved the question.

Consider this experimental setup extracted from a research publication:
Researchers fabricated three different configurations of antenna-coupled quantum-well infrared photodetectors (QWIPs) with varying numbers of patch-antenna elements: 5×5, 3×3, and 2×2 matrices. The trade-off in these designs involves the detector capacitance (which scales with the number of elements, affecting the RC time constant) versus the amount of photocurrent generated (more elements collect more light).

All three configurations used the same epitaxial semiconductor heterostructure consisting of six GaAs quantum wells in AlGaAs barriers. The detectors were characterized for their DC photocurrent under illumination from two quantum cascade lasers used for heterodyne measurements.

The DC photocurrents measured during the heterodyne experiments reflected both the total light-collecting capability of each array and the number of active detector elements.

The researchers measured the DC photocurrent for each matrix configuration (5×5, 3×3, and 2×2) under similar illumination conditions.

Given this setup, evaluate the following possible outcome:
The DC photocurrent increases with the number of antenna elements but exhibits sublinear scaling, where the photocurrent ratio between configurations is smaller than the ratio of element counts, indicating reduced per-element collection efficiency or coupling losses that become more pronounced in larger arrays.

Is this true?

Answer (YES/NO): NO